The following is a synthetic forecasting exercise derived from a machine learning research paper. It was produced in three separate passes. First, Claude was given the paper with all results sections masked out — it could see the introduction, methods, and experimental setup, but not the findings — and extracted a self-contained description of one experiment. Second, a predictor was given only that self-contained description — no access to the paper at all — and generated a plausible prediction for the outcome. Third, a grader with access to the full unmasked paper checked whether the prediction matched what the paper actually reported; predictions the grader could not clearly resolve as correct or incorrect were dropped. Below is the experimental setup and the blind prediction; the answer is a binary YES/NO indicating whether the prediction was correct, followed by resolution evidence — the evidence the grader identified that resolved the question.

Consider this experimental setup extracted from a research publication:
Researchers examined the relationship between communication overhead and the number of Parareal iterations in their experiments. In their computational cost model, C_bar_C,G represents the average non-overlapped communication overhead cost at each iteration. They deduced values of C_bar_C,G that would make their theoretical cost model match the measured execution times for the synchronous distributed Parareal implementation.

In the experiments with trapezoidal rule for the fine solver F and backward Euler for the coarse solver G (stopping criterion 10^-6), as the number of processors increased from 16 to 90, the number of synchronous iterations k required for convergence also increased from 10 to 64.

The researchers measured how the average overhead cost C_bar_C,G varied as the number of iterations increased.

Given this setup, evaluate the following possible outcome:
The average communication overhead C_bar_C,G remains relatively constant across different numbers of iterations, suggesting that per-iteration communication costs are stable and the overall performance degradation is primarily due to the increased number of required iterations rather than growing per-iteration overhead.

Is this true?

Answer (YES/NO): NO